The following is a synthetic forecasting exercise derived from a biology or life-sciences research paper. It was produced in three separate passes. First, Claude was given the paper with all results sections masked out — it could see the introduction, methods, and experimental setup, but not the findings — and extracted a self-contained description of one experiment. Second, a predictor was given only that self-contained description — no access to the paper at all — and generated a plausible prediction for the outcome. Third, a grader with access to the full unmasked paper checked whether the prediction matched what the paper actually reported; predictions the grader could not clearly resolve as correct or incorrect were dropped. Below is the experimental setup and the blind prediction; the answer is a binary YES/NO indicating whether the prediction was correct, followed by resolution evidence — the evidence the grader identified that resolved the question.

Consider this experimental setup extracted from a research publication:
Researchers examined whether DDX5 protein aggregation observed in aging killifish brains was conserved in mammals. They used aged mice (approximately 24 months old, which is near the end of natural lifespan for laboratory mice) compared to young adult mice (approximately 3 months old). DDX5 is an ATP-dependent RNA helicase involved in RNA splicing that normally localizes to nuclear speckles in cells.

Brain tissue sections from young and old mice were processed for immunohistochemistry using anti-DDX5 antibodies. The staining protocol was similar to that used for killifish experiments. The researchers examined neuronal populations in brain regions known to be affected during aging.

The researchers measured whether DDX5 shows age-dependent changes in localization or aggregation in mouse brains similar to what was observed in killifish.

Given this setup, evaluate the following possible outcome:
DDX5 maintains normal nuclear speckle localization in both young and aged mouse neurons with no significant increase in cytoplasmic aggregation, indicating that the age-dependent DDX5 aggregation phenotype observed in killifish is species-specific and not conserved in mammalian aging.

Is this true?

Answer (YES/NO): NO